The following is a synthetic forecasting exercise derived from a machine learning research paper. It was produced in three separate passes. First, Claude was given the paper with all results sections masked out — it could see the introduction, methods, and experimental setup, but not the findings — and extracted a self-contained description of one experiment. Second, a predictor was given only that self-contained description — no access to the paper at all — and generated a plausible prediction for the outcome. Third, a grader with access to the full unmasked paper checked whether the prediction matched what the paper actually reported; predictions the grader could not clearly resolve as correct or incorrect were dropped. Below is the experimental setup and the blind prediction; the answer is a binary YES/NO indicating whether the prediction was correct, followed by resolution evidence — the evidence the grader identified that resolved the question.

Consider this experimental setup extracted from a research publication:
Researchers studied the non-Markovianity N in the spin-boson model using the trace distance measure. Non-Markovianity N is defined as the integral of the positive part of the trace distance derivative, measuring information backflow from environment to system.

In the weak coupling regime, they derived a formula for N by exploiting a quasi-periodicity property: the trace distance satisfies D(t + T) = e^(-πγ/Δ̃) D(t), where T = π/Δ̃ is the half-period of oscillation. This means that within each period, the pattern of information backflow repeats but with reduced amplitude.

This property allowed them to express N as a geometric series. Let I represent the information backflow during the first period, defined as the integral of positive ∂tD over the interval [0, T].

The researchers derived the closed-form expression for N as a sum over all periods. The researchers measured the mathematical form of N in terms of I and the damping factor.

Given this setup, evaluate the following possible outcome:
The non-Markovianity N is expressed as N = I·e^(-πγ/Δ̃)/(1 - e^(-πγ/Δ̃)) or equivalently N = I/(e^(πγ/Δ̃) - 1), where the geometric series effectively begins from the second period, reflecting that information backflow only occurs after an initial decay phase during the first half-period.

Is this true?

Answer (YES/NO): NO